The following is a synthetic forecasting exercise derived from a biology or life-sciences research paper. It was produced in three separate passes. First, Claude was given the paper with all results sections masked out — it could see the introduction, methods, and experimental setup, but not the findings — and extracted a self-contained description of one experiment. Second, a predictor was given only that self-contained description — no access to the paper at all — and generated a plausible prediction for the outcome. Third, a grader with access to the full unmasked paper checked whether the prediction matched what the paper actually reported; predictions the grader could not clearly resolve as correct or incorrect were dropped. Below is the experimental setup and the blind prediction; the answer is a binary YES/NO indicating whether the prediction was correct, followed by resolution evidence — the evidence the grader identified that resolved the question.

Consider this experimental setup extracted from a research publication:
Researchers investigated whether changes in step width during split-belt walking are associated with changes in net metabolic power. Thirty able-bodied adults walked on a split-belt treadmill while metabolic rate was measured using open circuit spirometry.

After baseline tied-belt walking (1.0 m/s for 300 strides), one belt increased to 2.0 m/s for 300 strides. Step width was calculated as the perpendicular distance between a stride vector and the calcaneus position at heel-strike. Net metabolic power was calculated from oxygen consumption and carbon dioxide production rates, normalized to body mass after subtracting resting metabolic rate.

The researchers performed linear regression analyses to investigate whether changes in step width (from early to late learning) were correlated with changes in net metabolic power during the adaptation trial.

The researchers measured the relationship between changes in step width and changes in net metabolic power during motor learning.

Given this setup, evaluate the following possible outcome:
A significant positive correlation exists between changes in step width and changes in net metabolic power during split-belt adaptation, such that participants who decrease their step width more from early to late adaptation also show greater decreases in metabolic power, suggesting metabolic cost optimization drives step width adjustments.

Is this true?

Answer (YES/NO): NO